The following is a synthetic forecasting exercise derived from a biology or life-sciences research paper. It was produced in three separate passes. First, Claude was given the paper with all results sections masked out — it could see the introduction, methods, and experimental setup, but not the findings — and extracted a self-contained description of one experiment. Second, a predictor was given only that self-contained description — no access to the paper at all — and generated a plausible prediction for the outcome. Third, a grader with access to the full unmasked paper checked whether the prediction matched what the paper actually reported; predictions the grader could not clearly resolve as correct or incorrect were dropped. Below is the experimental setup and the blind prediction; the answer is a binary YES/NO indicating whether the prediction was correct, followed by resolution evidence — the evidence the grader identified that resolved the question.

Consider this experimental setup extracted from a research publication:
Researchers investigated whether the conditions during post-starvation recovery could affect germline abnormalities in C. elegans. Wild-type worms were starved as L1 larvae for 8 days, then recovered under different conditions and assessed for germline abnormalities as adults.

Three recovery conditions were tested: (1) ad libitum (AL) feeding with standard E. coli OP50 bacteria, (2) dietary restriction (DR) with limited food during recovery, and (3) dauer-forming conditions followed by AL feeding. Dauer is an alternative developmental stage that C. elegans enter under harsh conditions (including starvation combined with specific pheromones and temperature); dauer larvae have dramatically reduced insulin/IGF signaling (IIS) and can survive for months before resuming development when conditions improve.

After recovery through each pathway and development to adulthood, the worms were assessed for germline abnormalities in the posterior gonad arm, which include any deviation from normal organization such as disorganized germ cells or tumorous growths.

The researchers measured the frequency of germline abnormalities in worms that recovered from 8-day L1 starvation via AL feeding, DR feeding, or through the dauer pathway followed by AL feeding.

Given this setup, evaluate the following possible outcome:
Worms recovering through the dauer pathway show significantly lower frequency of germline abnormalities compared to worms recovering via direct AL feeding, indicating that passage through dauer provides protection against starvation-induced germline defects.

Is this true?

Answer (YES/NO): YES